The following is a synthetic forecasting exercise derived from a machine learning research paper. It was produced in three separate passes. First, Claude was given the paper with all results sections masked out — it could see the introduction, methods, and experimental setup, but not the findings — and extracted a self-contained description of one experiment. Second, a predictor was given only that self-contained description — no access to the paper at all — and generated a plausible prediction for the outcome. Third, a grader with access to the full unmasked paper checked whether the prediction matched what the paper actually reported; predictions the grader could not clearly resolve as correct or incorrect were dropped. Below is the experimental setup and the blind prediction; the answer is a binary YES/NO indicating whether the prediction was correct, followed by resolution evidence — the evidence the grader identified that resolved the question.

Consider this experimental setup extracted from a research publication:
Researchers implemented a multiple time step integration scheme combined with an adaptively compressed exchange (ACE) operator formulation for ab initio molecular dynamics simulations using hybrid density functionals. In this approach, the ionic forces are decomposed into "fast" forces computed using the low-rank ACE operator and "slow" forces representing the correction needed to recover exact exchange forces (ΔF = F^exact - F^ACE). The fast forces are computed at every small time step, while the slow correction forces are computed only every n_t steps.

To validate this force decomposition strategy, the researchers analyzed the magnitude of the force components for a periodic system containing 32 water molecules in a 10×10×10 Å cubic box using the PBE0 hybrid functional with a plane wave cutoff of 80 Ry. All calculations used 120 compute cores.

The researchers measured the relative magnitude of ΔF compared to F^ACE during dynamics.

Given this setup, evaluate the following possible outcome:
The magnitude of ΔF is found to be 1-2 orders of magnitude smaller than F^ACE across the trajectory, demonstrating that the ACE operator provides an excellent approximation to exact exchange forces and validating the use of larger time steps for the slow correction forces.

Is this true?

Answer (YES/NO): YES